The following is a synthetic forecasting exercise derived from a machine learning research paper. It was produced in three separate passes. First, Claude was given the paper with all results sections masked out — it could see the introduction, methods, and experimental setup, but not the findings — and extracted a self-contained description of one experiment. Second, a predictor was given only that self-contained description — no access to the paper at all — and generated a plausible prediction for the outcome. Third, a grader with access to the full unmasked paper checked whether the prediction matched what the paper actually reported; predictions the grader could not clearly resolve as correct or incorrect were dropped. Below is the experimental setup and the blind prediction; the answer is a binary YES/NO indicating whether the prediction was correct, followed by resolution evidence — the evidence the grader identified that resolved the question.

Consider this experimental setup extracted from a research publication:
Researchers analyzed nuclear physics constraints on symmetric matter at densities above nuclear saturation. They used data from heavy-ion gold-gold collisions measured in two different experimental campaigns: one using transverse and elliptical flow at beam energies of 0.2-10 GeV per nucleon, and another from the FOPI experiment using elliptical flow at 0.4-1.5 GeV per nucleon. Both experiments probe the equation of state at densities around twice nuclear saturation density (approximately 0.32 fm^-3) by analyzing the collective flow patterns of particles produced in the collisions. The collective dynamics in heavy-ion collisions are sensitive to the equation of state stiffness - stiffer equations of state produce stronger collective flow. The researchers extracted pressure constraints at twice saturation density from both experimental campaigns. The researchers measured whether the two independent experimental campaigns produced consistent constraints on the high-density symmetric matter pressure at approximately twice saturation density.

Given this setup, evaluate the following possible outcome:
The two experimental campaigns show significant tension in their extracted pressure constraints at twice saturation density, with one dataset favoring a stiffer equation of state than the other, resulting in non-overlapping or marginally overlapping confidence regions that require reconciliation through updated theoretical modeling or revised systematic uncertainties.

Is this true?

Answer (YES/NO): NO